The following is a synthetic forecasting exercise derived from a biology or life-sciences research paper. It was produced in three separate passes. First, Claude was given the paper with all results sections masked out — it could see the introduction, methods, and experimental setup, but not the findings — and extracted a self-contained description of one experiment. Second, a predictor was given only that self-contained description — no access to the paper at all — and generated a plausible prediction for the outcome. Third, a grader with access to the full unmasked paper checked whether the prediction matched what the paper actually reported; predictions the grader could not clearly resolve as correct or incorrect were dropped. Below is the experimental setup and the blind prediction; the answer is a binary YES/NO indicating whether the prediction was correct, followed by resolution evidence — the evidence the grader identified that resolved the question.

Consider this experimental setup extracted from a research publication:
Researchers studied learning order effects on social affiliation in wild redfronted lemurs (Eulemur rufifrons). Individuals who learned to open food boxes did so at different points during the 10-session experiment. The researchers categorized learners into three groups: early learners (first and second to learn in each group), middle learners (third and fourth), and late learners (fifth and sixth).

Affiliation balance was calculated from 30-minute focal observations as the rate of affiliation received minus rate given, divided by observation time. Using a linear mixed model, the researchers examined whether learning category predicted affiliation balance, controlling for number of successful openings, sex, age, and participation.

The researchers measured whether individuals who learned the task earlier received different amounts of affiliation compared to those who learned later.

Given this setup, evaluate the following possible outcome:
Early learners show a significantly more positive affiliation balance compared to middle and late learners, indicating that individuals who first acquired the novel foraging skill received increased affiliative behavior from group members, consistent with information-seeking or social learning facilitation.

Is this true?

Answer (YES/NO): NO